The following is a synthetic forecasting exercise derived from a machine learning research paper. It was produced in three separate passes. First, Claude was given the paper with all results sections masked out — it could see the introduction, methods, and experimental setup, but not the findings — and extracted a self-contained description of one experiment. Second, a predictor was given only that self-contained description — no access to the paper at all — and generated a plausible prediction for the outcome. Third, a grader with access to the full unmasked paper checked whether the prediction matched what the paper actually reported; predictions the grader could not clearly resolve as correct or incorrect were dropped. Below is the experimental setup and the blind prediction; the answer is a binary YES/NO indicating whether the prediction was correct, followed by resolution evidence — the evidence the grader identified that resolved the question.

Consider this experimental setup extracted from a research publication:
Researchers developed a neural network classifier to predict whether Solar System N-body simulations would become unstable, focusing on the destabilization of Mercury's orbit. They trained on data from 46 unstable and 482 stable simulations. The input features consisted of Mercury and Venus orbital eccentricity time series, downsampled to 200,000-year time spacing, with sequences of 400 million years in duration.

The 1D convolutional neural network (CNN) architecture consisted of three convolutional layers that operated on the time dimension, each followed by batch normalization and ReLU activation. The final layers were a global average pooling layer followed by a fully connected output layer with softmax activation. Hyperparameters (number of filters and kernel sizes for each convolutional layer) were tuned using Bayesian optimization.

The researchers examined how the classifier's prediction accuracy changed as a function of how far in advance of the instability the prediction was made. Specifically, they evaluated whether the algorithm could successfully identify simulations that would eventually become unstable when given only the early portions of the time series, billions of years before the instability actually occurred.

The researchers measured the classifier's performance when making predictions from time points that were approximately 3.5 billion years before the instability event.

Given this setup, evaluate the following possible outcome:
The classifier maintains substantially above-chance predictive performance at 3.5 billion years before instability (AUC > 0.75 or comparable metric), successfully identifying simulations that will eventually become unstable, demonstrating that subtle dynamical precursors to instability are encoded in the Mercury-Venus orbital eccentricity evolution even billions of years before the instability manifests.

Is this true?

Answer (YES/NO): YES